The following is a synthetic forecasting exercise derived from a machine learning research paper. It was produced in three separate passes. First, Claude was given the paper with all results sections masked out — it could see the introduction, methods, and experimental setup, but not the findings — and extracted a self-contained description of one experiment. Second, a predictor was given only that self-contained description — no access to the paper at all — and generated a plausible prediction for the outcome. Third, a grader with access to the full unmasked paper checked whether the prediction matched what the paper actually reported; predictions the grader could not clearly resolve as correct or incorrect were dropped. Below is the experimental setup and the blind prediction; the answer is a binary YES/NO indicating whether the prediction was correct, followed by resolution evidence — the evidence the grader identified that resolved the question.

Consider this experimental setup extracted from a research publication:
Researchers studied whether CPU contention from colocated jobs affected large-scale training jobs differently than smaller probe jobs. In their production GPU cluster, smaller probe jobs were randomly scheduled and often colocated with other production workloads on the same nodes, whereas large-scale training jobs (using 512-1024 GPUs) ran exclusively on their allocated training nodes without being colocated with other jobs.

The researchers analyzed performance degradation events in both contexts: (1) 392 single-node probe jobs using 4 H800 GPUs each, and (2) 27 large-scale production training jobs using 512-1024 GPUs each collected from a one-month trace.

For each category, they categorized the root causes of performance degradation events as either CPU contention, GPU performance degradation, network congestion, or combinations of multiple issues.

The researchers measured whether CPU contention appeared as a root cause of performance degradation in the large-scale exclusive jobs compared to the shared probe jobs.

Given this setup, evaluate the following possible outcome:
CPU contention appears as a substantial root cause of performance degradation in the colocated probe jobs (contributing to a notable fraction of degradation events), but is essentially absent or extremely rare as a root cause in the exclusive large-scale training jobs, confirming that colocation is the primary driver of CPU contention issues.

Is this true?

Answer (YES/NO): YES